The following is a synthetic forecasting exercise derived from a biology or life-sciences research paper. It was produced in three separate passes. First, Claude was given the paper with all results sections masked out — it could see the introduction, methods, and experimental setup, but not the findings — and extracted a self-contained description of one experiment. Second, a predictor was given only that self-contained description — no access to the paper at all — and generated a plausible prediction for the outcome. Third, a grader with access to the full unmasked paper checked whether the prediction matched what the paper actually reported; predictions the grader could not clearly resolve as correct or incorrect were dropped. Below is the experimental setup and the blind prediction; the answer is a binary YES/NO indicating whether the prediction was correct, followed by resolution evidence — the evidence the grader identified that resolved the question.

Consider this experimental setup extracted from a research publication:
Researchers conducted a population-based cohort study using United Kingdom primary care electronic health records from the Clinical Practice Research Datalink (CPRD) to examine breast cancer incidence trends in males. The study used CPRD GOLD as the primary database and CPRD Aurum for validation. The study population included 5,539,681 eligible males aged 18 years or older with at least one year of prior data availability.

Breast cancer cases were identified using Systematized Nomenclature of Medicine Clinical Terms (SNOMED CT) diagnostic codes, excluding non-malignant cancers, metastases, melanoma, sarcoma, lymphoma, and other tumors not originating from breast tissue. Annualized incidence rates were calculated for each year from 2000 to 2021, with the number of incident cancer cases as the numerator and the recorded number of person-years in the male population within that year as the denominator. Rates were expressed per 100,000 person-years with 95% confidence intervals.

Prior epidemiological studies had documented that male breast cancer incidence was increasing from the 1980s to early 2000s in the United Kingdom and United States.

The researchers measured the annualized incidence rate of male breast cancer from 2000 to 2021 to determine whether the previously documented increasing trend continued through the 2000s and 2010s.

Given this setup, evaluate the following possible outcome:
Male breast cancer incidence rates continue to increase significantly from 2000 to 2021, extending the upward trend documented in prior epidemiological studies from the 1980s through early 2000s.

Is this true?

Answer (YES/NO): NO